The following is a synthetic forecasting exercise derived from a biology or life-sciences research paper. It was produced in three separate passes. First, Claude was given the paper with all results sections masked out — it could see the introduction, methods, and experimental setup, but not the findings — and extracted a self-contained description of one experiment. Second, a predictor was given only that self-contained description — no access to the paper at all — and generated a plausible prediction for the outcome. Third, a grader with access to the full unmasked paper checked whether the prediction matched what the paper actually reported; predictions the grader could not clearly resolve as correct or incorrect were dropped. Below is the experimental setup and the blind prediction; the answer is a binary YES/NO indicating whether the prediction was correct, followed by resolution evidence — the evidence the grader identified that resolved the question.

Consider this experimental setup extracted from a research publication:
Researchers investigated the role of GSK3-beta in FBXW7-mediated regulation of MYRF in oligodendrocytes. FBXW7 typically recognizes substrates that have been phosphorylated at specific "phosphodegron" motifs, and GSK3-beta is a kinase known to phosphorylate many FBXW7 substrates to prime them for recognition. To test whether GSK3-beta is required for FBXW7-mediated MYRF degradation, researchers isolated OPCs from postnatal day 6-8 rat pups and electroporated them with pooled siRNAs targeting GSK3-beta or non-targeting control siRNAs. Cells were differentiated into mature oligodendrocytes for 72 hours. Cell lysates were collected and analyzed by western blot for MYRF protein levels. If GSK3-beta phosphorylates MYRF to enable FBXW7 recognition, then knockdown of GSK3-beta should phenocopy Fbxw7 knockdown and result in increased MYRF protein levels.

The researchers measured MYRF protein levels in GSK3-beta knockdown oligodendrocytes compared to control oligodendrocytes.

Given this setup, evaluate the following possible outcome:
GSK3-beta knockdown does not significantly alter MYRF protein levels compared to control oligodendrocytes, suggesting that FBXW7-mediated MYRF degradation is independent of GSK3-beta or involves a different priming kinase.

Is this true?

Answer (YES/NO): YES